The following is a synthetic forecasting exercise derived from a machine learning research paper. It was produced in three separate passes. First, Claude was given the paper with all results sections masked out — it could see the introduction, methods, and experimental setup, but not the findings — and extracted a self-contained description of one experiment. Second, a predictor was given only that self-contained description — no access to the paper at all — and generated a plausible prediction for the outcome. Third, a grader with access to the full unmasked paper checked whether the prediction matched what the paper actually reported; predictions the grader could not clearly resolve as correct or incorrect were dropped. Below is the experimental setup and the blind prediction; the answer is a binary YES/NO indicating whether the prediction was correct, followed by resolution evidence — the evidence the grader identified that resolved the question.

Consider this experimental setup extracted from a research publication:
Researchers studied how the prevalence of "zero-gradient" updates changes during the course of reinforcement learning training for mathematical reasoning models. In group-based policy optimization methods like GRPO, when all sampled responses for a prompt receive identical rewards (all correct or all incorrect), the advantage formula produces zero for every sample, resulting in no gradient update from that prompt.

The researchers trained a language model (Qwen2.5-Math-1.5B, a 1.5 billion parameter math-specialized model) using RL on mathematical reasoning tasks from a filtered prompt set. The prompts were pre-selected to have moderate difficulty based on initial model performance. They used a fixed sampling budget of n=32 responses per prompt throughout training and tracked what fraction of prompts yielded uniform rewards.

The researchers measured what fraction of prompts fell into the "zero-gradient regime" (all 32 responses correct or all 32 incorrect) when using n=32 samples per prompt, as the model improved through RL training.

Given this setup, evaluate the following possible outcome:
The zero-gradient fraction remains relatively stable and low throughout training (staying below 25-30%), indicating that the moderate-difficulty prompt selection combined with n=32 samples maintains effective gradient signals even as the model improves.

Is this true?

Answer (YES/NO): NO